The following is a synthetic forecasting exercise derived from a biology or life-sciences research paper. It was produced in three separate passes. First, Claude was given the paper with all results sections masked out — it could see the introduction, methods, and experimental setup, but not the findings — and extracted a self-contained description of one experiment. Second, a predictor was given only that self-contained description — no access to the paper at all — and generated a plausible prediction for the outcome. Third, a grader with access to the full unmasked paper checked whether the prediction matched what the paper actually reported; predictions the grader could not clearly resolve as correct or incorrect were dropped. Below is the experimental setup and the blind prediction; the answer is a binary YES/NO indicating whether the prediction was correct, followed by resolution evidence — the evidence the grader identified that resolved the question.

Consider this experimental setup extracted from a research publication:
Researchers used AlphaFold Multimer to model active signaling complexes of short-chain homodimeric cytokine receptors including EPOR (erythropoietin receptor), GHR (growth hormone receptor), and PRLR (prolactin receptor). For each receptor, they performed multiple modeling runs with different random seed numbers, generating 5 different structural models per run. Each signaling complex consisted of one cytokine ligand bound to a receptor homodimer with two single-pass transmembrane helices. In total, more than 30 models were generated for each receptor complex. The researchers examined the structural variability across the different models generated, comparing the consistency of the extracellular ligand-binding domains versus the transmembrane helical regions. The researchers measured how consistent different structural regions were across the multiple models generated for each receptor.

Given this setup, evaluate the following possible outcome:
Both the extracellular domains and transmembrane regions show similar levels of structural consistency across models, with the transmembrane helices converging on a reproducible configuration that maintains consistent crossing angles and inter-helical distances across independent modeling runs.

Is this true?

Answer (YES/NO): NO